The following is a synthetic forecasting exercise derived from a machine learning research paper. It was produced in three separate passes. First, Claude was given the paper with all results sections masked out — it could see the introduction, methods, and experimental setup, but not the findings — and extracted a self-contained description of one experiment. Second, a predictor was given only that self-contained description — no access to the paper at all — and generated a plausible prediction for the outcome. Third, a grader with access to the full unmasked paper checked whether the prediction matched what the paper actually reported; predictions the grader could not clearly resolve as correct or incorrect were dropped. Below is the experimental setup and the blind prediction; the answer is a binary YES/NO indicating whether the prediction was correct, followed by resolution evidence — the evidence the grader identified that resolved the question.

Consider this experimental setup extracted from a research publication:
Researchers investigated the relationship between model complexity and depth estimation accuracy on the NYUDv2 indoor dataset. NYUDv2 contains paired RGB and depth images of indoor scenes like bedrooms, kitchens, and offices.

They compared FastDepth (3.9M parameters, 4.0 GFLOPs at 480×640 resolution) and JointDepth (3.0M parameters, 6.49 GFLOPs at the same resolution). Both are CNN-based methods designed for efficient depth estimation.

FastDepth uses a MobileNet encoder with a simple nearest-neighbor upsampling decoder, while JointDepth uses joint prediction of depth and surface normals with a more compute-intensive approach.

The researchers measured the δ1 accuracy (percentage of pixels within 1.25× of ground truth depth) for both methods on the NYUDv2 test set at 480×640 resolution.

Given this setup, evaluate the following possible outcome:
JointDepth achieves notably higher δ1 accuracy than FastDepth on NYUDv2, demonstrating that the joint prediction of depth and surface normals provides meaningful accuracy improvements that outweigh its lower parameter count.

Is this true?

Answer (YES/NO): NO